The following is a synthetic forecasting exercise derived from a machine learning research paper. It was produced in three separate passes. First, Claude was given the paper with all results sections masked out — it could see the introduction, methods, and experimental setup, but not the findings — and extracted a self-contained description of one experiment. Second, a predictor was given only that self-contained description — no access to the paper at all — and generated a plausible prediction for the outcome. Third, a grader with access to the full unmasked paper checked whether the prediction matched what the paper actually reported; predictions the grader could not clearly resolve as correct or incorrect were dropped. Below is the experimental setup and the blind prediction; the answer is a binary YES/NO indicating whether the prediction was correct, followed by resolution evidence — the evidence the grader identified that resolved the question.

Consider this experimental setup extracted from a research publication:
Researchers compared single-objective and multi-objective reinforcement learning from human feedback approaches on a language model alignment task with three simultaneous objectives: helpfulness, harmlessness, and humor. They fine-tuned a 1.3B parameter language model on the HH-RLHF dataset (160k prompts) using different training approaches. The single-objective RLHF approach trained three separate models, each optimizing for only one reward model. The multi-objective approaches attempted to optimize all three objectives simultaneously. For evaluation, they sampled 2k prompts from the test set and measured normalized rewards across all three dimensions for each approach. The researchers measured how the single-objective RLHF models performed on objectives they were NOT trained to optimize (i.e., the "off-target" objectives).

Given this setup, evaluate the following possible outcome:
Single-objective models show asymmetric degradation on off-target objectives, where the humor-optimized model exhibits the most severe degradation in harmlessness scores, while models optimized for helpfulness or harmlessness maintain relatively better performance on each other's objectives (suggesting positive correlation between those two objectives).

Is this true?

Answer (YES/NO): NO